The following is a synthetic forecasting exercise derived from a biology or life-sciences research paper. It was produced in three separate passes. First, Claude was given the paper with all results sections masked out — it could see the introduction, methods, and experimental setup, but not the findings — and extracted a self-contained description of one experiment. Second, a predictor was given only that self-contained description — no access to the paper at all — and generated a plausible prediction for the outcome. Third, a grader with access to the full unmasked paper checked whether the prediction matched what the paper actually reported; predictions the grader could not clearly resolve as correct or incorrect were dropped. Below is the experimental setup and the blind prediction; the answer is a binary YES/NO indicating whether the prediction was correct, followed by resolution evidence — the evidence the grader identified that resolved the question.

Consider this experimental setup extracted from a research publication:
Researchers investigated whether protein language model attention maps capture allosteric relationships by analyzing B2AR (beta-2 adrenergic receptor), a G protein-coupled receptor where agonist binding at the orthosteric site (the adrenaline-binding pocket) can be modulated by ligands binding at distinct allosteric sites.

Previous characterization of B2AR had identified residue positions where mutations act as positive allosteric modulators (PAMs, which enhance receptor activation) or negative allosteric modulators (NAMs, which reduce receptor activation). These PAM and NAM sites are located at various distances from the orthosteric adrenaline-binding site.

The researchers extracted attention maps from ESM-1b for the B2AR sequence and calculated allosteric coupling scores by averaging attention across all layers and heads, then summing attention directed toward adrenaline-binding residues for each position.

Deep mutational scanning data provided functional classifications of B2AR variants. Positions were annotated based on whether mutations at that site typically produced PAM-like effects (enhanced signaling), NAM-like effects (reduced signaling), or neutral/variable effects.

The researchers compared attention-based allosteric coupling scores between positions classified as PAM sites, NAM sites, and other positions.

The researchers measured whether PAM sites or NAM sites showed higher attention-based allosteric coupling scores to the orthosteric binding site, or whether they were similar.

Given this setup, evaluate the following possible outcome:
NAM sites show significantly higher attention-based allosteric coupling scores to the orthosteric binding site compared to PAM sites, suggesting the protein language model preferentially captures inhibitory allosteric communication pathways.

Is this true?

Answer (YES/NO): NO